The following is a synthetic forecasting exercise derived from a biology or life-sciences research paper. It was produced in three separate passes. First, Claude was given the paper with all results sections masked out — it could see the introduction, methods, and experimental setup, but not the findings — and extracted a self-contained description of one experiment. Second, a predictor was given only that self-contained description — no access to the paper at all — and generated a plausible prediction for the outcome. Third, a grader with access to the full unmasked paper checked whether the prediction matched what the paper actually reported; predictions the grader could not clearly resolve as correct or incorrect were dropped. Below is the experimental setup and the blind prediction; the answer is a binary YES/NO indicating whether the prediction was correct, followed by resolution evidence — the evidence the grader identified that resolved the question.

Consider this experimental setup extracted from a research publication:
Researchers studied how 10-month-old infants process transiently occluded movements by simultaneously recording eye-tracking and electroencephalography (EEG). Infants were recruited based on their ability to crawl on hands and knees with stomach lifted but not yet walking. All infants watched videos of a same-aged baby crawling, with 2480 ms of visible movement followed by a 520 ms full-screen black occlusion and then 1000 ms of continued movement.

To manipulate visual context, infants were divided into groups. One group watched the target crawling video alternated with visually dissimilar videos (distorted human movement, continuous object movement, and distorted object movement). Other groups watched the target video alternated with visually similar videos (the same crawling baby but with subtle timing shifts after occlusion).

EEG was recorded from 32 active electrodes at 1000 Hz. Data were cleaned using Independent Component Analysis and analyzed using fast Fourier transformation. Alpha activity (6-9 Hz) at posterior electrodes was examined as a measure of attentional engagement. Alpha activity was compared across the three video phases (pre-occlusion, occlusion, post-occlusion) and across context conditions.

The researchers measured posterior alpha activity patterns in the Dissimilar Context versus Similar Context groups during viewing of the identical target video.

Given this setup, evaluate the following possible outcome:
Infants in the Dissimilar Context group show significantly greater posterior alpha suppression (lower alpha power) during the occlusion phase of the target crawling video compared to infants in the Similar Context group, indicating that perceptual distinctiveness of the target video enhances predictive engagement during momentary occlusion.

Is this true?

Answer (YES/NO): NO